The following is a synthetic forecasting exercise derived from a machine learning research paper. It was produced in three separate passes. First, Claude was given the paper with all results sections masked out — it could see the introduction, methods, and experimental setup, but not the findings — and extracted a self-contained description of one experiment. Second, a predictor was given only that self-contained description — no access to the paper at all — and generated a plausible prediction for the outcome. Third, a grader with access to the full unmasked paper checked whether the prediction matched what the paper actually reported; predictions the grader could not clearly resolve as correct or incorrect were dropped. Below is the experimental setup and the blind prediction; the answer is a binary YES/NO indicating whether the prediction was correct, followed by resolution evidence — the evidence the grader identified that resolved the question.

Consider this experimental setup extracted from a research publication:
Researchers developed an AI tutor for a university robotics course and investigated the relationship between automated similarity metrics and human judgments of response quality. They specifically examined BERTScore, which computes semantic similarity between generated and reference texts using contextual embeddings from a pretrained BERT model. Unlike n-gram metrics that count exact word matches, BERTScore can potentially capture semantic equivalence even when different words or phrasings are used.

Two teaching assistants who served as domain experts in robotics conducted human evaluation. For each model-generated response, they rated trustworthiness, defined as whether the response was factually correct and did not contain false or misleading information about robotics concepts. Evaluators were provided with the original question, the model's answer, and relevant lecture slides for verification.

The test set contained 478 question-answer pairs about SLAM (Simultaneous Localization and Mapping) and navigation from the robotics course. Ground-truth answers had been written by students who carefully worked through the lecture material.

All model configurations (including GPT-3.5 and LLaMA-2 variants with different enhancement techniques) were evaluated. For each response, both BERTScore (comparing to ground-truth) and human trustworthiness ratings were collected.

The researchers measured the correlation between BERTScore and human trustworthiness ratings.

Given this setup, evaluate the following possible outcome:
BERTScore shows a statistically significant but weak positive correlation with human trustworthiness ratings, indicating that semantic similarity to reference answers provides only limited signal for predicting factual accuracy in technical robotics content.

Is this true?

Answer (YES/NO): NO